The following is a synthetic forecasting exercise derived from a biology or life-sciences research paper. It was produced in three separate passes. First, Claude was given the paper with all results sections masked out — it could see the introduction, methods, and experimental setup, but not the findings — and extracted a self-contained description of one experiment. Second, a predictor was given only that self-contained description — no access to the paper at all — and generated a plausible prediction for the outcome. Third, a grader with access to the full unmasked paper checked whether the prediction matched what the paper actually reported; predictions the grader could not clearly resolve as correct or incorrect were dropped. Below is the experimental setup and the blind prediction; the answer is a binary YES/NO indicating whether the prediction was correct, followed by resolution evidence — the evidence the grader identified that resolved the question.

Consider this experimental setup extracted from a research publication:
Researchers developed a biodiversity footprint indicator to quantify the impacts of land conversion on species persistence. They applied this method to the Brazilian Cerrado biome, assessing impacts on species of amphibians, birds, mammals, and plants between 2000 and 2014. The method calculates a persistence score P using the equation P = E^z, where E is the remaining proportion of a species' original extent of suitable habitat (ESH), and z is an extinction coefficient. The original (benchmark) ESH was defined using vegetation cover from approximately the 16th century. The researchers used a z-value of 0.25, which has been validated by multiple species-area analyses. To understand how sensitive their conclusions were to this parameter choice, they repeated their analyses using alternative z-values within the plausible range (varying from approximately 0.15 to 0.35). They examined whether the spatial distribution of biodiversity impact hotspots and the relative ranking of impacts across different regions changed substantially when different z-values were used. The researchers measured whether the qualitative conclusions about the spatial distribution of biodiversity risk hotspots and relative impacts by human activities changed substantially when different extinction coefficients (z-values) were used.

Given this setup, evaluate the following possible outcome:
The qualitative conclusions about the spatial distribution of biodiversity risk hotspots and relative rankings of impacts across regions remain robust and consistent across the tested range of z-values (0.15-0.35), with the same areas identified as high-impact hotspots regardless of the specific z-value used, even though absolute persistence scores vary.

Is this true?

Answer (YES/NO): YES